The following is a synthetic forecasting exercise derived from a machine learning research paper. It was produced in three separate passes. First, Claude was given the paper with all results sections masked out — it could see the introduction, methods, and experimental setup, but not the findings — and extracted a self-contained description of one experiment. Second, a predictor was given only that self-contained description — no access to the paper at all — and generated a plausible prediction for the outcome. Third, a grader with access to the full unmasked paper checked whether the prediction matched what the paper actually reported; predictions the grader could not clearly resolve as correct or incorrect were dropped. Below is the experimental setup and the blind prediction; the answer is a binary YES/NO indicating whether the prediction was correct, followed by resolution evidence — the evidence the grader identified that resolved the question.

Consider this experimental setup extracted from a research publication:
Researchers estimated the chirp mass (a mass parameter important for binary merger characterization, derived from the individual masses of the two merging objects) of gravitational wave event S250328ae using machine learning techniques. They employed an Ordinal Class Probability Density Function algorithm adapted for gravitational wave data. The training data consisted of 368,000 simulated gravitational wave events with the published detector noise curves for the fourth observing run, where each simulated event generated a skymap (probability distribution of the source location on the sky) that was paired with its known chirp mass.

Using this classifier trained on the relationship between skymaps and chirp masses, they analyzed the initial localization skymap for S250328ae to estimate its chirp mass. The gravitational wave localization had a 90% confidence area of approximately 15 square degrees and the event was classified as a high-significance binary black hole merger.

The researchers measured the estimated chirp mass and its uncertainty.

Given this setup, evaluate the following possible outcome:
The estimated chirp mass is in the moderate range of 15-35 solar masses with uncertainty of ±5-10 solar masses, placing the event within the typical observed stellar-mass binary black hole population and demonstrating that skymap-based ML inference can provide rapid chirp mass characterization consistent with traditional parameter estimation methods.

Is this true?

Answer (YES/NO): NO